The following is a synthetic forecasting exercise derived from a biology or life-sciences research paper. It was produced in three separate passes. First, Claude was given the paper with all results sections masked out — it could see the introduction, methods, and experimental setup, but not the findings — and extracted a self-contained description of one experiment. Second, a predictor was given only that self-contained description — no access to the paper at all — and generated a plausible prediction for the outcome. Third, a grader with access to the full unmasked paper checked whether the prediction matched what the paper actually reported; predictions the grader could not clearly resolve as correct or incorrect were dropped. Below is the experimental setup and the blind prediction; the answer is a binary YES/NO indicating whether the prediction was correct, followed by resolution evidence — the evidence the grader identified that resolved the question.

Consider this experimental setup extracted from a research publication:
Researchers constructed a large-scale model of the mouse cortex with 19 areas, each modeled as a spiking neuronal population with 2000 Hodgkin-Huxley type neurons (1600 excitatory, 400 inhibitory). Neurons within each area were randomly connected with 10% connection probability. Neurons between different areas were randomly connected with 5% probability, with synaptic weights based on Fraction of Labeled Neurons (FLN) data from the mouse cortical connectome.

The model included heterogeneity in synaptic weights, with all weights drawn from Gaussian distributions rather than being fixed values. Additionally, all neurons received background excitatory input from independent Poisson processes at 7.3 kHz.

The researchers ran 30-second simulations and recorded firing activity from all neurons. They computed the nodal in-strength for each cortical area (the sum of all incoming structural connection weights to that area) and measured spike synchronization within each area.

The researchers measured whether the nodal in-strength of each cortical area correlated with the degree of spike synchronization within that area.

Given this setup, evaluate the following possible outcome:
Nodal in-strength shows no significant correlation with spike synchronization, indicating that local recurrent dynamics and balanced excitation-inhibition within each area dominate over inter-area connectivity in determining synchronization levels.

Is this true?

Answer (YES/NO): NO